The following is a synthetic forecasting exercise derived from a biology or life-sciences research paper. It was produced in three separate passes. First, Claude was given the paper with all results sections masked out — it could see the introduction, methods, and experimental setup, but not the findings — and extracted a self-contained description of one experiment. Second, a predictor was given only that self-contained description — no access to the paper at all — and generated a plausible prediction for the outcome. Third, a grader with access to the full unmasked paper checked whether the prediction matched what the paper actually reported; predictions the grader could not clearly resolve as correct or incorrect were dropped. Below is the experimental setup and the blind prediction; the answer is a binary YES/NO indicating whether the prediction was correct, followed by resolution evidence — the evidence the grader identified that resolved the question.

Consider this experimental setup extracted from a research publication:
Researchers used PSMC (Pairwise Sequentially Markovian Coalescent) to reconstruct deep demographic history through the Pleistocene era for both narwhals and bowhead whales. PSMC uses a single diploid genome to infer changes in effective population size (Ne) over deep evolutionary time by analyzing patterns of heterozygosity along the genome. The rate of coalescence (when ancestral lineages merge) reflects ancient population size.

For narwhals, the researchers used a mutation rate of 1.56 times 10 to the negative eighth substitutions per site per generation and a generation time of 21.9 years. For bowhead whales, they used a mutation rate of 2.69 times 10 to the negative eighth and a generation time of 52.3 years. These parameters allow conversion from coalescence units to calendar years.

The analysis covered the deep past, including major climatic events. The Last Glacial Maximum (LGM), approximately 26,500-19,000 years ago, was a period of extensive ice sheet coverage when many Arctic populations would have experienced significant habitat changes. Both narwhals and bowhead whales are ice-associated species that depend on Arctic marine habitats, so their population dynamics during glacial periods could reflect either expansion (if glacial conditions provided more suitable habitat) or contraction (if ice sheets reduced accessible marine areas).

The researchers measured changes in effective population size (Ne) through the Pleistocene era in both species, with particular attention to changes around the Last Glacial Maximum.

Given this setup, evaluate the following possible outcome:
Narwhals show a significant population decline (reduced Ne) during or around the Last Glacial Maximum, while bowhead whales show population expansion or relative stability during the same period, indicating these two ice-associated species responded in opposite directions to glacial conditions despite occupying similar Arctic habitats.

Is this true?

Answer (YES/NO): NO